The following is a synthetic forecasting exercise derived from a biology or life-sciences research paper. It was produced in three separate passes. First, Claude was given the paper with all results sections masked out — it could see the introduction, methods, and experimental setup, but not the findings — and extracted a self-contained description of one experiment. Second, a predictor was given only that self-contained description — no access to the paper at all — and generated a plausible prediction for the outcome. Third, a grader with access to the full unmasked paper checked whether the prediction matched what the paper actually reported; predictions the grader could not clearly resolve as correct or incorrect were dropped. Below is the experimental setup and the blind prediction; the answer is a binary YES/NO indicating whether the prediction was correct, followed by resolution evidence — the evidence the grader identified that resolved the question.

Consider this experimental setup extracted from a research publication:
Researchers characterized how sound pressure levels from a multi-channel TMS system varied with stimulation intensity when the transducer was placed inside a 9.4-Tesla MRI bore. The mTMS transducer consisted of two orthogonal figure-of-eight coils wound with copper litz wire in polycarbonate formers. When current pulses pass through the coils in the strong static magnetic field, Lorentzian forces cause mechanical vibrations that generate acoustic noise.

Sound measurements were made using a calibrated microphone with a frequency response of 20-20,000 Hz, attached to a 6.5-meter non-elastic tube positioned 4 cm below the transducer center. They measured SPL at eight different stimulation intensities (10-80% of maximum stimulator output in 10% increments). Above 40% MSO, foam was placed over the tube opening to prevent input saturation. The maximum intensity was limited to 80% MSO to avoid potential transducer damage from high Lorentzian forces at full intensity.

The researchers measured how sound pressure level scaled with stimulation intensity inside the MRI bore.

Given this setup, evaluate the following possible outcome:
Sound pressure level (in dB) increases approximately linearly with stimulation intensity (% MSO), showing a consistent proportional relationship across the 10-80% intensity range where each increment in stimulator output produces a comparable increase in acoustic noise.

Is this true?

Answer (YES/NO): NO